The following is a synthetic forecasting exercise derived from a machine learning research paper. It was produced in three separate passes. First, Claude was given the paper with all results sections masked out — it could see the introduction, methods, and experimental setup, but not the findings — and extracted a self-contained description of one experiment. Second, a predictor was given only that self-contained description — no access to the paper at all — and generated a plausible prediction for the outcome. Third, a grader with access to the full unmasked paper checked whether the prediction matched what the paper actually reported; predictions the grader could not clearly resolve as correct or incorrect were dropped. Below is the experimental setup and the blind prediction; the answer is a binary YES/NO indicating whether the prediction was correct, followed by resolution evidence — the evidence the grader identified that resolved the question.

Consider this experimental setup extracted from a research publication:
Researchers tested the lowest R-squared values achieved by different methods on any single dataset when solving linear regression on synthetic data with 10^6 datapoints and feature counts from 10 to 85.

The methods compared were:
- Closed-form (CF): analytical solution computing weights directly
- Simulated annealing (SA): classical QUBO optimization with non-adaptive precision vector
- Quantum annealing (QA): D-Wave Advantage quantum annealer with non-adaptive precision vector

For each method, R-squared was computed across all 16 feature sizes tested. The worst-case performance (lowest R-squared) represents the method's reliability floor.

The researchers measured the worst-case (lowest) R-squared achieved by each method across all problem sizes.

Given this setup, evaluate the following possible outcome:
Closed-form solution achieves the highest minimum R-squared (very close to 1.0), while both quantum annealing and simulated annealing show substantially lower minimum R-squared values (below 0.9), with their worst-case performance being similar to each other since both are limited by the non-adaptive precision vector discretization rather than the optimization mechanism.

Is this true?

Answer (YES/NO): NO